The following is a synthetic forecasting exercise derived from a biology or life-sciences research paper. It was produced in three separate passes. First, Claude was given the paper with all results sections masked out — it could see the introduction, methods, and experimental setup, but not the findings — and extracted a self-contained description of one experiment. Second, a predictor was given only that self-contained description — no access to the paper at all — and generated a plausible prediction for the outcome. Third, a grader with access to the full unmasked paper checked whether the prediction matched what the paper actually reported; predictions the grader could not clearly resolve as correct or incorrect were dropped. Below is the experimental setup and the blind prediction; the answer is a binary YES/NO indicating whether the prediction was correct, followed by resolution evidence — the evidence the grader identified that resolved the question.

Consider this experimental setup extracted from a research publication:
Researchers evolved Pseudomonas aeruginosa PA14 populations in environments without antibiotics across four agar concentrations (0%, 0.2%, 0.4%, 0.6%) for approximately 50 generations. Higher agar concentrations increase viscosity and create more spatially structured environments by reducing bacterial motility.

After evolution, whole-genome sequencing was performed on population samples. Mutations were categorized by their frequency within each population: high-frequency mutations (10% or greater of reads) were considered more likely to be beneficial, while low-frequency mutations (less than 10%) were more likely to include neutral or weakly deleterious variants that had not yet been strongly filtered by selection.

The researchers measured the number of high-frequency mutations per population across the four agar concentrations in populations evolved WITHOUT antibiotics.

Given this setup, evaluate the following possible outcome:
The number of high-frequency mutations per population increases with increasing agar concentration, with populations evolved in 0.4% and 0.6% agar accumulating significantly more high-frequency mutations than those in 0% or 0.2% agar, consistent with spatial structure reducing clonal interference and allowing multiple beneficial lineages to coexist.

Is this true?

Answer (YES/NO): NO